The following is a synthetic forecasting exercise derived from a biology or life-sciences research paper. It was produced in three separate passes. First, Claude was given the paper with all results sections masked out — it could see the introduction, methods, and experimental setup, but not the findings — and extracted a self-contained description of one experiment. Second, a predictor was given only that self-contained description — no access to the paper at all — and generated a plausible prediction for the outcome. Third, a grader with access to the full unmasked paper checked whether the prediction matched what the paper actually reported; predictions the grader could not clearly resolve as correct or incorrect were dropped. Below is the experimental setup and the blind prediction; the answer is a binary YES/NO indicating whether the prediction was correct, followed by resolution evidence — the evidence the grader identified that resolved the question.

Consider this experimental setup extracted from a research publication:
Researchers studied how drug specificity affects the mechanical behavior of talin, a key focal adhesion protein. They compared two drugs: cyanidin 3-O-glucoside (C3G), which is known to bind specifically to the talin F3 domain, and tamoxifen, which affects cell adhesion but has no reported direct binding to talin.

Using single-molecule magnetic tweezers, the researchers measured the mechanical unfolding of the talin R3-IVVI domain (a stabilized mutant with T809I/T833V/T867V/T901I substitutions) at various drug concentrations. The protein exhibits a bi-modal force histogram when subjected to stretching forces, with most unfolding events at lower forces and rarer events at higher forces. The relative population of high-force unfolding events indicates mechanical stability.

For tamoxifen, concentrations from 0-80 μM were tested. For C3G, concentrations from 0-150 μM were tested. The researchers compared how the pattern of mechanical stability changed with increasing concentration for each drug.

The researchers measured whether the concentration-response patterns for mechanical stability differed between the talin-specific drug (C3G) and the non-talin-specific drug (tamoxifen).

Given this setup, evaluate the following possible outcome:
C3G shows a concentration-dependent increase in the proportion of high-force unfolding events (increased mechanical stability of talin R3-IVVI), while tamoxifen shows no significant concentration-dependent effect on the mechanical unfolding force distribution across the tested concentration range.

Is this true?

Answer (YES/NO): NO